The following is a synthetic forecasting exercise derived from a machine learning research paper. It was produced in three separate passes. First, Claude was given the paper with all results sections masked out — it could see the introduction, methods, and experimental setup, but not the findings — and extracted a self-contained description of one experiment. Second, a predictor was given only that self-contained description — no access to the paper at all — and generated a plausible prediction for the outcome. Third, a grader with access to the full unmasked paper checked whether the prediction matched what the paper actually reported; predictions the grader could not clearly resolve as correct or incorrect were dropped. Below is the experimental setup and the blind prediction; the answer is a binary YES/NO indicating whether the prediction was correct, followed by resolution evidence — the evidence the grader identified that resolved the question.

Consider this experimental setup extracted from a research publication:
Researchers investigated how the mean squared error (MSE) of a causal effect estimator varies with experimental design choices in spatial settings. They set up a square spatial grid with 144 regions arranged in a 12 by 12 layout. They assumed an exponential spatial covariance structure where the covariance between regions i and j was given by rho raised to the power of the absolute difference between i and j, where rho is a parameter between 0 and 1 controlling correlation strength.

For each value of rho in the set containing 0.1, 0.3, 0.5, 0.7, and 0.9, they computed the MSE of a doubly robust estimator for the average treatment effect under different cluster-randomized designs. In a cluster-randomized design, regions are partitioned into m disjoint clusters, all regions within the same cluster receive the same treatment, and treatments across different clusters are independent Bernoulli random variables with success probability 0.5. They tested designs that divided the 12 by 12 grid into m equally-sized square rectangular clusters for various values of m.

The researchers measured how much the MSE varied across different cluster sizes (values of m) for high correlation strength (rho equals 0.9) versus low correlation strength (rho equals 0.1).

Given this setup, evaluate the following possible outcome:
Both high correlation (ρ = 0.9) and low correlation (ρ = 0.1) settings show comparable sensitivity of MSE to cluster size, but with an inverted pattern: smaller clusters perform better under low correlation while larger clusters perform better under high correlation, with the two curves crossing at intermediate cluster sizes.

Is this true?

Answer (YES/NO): NO